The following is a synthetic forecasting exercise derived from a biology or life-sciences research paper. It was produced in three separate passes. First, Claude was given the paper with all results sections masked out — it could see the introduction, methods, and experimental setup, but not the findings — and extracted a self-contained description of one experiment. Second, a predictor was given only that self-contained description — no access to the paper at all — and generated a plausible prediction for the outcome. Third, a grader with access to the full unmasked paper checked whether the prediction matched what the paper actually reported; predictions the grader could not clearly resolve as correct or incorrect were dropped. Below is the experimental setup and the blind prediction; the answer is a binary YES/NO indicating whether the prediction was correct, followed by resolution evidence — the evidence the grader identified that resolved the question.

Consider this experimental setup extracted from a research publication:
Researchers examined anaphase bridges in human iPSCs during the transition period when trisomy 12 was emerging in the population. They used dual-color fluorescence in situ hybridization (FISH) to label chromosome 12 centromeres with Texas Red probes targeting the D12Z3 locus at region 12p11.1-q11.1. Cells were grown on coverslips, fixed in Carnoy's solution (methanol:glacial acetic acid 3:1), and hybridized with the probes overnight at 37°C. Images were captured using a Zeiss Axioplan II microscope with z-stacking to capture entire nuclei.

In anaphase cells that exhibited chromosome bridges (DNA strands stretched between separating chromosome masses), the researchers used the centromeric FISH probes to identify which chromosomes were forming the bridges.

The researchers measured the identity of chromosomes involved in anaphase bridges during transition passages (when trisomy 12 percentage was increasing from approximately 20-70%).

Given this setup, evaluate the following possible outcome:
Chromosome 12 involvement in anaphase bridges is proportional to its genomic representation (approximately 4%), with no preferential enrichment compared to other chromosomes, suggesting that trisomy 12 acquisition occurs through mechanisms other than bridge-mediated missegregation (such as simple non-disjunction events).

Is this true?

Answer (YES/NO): NO